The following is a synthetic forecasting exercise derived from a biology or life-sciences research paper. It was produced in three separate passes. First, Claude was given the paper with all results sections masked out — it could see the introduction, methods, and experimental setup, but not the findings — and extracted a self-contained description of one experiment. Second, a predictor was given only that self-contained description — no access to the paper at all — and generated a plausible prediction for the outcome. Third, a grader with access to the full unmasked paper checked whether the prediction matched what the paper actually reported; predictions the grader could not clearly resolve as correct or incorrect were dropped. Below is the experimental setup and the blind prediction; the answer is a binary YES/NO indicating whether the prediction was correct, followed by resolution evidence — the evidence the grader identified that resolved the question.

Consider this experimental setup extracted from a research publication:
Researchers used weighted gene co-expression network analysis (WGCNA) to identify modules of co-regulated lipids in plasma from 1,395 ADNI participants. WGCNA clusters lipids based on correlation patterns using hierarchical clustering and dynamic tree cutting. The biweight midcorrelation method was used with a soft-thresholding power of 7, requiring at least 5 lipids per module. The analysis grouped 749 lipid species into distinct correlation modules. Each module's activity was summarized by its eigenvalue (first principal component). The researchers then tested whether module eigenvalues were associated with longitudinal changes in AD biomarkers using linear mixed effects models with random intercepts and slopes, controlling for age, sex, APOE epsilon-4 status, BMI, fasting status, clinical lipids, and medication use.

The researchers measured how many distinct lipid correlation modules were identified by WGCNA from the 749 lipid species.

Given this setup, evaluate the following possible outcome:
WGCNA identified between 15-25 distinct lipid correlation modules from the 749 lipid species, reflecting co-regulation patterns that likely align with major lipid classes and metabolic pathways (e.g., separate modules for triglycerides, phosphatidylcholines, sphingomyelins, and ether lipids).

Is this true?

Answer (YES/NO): NO